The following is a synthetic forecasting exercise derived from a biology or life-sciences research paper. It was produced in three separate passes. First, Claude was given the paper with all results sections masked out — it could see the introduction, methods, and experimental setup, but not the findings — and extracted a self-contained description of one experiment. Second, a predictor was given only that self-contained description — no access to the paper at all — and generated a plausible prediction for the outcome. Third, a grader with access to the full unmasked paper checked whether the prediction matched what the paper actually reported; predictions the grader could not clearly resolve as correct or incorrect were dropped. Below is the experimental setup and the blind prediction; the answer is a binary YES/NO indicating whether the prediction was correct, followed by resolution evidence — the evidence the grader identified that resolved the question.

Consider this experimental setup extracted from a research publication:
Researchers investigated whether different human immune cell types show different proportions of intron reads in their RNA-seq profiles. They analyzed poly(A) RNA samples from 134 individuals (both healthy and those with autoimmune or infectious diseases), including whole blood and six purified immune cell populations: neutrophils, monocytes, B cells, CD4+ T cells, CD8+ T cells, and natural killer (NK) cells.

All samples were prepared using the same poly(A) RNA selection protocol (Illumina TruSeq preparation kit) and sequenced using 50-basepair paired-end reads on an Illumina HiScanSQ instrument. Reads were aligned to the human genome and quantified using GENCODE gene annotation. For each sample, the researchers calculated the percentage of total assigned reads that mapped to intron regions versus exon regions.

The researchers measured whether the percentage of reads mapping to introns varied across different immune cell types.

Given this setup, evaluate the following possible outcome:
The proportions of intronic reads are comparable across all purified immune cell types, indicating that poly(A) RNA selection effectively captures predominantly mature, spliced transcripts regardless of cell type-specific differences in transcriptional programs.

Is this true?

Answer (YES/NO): NO